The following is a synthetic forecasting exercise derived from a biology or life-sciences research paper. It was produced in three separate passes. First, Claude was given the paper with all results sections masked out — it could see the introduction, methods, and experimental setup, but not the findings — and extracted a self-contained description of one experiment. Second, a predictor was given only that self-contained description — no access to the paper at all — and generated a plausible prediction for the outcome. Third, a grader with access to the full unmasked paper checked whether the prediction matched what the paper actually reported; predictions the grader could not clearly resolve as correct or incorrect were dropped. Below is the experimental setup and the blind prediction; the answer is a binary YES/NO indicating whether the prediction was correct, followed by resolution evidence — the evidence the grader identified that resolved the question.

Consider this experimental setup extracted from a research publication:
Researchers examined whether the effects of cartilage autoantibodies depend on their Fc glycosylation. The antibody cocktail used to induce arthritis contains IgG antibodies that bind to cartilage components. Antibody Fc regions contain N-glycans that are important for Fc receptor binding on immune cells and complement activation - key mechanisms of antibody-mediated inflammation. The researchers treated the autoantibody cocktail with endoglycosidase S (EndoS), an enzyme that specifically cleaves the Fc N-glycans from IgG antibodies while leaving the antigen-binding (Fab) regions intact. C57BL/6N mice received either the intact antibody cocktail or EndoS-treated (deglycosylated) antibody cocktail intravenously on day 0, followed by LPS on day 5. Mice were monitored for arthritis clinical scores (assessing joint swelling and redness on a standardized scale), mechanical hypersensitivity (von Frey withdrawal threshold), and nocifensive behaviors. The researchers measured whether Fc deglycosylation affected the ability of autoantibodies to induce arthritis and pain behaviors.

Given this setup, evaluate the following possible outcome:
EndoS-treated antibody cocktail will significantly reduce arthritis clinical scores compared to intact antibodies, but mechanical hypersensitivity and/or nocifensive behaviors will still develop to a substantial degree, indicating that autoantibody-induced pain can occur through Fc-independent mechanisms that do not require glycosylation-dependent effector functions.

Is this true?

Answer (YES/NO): NO